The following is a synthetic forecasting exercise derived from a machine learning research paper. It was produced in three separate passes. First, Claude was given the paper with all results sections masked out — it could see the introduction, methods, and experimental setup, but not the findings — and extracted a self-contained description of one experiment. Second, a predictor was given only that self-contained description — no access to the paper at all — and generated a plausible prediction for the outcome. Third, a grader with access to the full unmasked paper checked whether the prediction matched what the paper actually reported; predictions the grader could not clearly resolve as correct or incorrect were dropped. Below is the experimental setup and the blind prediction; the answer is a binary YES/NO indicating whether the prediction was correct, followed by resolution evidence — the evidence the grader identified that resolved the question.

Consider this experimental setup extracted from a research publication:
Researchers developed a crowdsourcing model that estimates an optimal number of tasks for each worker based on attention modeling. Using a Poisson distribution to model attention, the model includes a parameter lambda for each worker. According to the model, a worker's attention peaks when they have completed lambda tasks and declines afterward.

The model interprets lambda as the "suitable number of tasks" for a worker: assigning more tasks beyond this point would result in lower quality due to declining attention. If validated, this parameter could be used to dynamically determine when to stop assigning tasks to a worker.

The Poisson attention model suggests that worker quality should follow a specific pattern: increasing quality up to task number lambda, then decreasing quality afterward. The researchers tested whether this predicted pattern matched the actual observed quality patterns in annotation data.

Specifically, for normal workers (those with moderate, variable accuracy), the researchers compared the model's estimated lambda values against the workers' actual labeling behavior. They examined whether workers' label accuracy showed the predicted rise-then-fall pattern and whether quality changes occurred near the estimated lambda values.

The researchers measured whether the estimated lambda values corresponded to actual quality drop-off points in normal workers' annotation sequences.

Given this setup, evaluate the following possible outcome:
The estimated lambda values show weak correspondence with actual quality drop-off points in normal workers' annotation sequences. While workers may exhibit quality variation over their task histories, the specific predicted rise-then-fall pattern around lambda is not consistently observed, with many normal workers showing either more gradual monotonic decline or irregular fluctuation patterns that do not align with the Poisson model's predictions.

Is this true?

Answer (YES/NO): NO